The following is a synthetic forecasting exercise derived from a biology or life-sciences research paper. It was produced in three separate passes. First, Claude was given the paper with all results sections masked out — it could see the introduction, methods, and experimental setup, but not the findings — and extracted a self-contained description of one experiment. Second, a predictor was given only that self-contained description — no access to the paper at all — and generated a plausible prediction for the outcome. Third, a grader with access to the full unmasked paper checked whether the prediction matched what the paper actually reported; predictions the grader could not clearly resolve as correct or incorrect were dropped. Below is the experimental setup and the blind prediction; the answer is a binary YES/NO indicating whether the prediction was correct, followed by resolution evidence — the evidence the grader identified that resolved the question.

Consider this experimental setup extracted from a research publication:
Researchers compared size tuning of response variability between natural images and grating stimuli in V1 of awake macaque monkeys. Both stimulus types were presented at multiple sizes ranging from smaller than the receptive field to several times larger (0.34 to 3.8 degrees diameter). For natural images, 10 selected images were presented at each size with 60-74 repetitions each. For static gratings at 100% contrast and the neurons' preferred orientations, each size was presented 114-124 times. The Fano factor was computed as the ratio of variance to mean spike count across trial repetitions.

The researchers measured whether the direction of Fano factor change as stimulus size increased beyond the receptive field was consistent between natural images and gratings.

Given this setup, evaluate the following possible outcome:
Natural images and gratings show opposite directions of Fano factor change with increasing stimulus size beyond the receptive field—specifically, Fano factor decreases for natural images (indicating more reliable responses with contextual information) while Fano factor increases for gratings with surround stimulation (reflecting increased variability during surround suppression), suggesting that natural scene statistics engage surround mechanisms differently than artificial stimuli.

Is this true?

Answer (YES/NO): NO